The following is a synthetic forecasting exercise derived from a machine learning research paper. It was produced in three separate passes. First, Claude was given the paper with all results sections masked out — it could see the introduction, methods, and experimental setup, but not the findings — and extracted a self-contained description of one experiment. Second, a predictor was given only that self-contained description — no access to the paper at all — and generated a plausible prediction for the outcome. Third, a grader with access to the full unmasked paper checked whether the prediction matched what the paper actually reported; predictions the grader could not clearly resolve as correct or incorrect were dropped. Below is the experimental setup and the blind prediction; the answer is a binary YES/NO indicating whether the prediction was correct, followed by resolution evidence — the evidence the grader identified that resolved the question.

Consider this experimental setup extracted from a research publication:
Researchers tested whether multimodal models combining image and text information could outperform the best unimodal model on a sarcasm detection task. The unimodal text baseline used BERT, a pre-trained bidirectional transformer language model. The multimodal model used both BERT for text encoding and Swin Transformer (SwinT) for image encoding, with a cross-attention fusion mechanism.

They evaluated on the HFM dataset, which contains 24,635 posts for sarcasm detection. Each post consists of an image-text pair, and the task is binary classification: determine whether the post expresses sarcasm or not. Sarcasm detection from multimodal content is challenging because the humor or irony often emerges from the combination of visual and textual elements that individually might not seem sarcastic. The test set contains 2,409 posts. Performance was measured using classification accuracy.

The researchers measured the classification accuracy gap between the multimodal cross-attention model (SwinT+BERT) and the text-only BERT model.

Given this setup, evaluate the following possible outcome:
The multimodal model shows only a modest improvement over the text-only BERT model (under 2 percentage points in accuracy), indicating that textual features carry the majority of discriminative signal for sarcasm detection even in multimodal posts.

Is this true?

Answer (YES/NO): YES